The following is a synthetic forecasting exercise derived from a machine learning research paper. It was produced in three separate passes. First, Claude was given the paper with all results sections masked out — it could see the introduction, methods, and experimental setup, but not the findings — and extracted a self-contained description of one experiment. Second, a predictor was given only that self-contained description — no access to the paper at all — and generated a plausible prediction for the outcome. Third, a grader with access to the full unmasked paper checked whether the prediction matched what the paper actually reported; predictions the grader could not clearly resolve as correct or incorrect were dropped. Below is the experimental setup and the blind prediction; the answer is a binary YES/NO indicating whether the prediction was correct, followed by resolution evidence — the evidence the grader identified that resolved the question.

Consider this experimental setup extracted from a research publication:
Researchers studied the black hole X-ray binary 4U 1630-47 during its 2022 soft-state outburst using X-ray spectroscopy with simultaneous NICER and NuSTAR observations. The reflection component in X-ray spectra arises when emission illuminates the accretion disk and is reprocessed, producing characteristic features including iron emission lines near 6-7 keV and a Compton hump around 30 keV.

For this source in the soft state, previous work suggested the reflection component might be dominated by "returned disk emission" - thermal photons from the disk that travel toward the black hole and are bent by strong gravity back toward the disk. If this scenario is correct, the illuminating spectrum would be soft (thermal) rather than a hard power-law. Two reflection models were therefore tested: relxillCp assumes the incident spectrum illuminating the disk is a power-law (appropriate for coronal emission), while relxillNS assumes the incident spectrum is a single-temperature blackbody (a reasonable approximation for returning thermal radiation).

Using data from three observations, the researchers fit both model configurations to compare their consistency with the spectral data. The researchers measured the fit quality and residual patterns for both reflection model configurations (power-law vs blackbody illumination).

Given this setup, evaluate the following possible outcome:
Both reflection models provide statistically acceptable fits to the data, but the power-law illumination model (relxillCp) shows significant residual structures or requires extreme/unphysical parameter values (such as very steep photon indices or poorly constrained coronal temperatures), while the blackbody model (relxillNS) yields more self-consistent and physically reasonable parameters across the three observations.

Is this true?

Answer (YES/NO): NO